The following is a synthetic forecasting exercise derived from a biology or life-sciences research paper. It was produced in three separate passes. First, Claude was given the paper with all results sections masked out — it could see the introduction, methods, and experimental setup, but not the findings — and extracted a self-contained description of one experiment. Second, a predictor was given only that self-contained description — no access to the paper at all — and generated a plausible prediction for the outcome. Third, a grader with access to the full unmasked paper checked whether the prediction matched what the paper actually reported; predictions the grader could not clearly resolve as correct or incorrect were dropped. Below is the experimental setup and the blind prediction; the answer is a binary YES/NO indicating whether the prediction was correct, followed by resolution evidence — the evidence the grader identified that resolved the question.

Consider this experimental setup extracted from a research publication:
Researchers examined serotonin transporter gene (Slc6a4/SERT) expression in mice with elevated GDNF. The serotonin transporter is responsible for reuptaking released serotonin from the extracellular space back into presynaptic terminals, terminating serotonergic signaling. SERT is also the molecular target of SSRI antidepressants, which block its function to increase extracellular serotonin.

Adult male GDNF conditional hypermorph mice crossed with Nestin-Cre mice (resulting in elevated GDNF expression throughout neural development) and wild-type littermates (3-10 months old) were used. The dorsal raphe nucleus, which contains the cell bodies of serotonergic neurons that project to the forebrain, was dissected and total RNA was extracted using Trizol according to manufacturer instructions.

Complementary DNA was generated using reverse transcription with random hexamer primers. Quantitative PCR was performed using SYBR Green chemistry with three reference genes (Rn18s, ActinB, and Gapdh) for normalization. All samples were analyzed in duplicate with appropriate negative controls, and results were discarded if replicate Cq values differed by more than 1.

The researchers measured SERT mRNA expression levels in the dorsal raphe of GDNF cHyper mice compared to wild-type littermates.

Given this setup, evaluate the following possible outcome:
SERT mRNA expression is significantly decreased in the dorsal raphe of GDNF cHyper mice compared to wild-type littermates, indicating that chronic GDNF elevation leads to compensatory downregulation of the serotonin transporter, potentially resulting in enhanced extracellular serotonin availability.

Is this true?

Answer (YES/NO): NO